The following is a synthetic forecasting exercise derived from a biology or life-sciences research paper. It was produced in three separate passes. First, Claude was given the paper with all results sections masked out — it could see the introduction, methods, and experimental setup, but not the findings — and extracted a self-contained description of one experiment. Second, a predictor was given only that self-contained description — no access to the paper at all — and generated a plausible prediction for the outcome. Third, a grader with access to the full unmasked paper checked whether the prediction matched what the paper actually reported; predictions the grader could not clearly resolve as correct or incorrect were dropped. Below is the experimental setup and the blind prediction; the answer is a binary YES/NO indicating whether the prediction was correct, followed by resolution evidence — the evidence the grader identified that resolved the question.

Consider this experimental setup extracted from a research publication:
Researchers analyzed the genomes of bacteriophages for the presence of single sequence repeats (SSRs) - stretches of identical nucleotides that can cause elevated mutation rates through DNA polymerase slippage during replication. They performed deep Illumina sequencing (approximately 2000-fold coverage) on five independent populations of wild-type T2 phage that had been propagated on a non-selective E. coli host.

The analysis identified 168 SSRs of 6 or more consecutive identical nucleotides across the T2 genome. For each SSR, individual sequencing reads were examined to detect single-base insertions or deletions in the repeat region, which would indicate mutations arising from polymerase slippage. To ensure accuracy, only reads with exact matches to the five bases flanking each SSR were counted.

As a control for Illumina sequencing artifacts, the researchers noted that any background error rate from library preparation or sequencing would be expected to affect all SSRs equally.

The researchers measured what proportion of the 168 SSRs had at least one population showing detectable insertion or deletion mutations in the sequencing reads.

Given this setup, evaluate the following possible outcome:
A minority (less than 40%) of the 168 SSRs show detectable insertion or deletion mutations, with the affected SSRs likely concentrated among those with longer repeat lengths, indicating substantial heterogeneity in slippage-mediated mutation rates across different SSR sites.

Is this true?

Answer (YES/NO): NO